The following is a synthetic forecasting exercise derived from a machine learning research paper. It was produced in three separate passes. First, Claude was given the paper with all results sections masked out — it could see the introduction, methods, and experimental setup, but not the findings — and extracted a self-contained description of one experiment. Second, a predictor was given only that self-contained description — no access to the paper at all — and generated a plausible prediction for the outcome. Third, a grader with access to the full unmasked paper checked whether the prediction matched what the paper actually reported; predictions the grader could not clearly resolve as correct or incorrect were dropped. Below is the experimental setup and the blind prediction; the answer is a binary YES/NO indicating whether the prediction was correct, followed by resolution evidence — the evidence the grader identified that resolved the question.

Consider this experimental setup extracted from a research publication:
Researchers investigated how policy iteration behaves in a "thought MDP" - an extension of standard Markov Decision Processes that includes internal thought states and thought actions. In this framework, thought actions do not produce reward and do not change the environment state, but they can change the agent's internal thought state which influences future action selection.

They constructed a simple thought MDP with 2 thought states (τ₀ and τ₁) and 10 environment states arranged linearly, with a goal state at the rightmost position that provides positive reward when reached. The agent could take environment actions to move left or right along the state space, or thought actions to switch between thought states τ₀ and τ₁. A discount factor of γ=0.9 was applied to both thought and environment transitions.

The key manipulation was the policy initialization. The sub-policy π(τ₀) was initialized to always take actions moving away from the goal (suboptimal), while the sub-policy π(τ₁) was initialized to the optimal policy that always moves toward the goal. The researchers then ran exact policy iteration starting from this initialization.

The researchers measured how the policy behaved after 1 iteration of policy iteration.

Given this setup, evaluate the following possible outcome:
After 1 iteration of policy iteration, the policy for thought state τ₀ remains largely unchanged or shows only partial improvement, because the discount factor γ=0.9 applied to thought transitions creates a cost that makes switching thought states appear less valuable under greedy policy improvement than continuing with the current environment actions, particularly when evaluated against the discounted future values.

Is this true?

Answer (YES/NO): NO